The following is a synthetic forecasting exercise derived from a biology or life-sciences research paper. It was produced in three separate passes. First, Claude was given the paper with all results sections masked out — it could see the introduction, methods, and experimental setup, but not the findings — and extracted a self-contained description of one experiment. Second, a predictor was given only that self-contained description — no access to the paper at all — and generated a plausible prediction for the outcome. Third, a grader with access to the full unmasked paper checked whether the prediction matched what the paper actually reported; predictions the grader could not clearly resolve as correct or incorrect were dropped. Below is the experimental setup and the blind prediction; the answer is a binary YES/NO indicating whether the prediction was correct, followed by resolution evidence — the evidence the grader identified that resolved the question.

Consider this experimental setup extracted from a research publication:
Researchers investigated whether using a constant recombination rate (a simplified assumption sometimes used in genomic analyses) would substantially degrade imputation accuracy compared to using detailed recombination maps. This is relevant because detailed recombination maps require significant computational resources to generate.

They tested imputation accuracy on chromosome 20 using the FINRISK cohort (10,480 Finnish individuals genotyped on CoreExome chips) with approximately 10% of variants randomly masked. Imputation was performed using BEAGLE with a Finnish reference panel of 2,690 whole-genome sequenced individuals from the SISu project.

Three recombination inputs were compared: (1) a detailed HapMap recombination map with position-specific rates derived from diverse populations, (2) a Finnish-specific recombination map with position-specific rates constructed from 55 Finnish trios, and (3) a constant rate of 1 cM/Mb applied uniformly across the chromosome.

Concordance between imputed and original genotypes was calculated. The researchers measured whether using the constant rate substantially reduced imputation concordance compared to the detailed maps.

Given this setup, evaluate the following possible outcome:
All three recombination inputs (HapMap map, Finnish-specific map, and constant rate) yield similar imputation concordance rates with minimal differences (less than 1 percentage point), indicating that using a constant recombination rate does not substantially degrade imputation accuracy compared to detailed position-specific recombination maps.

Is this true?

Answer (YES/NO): YES